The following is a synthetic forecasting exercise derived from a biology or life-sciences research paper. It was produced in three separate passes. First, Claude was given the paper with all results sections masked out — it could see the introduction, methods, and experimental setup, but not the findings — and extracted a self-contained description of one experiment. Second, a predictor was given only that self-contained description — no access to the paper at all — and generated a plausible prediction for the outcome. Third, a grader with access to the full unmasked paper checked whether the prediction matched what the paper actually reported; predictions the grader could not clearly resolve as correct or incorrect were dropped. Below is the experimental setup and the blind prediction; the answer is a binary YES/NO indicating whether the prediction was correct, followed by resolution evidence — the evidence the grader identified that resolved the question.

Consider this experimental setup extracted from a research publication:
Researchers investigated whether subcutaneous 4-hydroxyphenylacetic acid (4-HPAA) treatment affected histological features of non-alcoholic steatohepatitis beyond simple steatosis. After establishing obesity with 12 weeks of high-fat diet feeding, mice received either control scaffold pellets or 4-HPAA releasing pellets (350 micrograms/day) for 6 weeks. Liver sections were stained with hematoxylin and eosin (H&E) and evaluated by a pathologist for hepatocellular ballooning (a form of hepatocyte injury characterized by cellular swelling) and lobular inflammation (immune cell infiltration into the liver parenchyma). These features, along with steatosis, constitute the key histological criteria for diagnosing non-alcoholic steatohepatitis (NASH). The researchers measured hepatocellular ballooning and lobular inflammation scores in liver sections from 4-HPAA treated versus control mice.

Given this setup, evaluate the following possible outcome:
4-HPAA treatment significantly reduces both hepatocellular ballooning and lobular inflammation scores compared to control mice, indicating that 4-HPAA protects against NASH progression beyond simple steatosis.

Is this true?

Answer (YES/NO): NO